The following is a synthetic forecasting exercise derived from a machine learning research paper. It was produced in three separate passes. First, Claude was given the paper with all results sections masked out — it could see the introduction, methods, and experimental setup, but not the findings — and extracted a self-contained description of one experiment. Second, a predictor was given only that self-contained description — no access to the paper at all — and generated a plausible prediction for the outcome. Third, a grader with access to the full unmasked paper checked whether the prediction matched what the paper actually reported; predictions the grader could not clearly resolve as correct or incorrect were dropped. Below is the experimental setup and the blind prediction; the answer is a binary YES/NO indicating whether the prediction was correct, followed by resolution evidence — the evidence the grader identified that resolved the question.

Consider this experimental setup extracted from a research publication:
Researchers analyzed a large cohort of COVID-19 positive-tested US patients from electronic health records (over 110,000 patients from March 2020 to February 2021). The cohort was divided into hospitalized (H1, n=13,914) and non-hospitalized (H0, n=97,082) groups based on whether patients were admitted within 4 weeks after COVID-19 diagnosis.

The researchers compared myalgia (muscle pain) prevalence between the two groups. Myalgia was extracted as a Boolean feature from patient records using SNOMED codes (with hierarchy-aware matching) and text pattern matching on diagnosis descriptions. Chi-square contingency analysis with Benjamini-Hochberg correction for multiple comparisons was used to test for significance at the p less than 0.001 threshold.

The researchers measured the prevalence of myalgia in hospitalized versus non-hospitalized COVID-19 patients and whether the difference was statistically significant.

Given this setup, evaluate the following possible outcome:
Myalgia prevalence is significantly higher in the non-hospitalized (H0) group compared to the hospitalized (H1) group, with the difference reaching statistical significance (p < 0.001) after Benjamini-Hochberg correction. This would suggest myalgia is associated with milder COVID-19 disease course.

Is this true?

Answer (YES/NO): YES